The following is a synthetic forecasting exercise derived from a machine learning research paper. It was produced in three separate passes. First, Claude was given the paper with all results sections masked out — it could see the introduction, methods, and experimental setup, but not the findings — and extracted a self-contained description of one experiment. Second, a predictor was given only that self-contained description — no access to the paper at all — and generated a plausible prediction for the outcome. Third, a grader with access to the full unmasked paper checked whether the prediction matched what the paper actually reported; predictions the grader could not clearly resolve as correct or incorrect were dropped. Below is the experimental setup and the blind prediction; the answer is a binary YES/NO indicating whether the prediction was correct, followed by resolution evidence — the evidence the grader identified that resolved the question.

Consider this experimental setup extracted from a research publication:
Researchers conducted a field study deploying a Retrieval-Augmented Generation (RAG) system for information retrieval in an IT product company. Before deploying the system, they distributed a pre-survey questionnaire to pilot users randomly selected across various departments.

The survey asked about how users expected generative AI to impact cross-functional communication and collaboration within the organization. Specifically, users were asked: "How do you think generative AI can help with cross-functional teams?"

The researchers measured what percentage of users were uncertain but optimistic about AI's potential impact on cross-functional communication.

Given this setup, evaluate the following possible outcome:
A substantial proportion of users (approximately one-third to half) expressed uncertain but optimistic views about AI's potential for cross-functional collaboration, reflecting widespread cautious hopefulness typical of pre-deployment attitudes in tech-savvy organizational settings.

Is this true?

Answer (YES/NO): NO